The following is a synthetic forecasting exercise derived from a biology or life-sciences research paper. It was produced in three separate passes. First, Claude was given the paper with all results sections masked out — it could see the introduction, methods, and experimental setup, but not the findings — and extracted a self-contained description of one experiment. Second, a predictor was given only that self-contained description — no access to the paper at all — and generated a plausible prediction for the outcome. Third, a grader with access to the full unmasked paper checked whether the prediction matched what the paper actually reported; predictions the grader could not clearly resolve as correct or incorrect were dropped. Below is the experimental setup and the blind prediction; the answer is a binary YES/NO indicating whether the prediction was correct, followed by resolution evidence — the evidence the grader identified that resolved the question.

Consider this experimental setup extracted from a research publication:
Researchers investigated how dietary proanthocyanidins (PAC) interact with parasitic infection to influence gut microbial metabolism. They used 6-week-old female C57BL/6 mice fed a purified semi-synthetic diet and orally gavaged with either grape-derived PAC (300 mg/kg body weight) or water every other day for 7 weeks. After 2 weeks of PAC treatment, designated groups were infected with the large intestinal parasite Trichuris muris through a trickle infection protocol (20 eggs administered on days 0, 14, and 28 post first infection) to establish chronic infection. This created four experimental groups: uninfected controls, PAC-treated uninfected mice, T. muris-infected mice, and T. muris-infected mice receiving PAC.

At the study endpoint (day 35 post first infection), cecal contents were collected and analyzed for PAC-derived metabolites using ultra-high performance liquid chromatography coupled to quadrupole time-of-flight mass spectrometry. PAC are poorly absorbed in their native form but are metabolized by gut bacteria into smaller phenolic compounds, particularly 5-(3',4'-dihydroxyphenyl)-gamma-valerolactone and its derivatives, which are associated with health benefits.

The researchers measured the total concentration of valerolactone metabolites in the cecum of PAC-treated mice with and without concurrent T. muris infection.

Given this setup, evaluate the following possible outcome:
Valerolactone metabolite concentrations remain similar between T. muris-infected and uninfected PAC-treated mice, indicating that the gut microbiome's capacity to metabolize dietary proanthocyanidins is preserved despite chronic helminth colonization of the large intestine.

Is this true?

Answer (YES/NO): NO